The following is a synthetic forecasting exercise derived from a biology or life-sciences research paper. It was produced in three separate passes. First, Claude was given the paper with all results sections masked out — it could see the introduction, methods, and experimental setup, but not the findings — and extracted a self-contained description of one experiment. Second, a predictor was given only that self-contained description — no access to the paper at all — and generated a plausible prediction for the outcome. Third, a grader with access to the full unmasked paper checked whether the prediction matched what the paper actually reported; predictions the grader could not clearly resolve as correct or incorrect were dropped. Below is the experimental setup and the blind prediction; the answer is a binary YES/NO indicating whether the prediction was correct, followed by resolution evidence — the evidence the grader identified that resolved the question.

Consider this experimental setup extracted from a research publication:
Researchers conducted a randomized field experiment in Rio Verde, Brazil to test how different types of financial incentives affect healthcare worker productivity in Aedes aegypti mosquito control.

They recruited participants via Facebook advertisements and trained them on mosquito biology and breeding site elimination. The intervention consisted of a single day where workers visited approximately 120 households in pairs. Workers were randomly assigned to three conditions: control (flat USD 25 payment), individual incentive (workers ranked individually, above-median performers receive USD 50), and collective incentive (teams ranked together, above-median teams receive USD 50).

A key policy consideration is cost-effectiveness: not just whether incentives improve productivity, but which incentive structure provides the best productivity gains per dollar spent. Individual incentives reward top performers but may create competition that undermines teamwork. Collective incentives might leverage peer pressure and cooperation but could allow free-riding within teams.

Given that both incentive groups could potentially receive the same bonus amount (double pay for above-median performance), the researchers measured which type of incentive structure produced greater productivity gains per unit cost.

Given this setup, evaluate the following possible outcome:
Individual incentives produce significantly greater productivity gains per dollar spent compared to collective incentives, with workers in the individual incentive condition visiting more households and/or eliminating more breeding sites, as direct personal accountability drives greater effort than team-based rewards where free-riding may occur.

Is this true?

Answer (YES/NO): NO